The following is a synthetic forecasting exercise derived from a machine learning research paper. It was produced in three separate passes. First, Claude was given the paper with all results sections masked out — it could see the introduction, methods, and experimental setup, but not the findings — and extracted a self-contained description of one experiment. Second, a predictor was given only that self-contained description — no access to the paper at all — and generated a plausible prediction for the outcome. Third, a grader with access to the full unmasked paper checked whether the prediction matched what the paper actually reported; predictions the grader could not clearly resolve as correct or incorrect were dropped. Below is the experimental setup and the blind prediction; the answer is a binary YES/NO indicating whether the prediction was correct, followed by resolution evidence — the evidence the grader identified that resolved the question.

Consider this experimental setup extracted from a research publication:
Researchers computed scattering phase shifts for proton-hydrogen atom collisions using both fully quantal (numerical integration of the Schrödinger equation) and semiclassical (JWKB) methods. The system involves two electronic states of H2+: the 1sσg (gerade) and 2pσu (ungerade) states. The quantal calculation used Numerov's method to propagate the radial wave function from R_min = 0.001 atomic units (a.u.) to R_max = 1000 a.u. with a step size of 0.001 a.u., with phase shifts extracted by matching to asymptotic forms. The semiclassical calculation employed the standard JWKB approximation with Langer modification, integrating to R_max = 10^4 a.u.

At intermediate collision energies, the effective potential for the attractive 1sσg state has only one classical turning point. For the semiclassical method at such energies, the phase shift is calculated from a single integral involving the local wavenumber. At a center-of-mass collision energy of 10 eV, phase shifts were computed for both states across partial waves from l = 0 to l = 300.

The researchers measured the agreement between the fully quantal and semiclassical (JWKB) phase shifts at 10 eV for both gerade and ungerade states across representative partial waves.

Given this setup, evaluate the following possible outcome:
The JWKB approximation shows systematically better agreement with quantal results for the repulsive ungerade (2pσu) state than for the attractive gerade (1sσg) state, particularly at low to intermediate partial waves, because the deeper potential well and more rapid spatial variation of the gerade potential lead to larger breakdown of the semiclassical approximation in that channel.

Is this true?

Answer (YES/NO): NO